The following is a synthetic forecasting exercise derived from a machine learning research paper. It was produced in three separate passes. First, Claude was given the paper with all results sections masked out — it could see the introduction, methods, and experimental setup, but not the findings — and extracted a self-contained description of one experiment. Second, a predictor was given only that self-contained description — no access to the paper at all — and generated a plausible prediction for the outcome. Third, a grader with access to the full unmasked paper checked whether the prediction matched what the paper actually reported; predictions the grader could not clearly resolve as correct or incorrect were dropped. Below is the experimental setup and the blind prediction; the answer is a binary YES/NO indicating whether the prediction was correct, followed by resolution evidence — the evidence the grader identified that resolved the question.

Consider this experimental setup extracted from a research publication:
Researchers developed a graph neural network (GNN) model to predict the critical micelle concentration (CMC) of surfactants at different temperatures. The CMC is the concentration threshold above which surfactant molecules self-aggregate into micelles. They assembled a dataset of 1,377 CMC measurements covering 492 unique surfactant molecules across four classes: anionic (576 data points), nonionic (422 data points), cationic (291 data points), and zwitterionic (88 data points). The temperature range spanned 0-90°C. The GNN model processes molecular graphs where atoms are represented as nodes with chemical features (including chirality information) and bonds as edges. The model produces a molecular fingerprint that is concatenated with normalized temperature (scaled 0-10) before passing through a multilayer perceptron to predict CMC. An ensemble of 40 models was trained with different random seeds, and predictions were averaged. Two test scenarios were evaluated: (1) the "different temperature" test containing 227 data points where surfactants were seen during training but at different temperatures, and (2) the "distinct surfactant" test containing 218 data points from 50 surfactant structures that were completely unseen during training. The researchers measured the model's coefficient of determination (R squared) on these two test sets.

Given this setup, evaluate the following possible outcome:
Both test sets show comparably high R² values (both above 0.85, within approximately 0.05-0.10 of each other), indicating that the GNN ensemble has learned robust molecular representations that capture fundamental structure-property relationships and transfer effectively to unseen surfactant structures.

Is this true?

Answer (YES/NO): YES